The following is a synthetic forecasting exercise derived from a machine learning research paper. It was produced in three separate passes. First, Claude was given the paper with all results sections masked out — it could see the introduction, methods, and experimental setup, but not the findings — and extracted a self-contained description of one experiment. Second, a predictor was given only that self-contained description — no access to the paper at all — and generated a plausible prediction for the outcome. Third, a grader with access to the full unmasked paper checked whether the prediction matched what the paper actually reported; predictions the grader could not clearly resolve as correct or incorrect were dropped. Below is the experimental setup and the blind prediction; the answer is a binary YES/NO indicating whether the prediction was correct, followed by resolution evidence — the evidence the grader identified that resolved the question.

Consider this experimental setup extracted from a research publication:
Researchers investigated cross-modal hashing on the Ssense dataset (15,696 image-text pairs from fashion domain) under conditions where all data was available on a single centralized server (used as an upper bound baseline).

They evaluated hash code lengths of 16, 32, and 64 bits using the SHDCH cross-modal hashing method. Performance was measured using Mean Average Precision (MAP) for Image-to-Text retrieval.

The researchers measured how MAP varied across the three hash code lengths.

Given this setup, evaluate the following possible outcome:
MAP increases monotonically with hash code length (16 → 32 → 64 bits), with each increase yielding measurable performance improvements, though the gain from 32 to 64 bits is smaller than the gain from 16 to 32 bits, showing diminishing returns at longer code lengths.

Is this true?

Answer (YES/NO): NO